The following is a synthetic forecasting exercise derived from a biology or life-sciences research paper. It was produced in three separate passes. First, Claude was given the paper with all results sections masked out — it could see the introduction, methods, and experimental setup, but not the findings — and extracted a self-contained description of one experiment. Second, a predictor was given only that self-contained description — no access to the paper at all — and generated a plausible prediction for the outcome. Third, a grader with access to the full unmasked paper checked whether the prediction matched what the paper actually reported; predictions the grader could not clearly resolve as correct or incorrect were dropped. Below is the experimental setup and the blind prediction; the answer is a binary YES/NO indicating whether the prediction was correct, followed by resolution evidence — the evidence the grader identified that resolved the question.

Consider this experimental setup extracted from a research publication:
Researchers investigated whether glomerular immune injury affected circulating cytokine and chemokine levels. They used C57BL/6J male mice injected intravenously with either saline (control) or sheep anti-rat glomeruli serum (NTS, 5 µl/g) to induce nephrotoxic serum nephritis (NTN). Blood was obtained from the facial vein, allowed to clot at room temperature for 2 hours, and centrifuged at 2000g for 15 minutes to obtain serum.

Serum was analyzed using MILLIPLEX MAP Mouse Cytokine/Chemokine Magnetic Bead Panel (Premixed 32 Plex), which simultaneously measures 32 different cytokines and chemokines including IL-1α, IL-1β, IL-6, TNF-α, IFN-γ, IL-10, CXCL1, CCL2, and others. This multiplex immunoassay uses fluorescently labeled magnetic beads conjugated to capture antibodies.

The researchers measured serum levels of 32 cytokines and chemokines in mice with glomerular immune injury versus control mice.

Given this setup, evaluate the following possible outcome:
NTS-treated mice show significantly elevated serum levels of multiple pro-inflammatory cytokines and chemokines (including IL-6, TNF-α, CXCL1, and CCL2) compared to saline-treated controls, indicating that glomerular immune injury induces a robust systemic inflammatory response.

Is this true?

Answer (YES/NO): NO